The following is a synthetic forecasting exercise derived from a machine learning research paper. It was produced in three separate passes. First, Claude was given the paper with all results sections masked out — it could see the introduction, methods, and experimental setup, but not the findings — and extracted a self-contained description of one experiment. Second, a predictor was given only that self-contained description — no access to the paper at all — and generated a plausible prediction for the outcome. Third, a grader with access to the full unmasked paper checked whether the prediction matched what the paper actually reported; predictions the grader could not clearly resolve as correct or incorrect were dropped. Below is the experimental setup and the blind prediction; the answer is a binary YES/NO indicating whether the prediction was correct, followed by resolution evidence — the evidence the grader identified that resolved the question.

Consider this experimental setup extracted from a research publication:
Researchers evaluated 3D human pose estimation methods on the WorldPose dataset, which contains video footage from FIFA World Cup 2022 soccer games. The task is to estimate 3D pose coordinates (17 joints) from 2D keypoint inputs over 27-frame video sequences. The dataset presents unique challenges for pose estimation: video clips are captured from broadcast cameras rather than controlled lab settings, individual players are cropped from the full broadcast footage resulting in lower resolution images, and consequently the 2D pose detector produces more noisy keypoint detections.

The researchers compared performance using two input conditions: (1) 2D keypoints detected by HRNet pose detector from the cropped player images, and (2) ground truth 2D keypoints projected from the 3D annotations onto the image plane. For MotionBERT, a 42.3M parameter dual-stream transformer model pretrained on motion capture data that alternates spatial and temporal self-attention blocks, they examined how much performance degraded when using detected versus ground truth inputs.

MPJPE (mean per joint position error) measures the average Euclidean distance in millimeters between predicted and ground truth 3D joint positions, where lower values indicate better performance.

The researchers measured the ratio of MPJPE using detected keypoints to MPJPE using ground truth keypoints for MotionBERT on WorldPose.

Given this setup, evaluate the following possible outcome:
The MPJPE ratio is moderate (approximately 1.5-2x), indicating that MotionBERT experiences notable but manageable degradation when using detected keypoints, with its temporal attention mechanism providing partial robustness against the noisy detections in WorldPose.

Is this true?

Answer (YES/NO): NO